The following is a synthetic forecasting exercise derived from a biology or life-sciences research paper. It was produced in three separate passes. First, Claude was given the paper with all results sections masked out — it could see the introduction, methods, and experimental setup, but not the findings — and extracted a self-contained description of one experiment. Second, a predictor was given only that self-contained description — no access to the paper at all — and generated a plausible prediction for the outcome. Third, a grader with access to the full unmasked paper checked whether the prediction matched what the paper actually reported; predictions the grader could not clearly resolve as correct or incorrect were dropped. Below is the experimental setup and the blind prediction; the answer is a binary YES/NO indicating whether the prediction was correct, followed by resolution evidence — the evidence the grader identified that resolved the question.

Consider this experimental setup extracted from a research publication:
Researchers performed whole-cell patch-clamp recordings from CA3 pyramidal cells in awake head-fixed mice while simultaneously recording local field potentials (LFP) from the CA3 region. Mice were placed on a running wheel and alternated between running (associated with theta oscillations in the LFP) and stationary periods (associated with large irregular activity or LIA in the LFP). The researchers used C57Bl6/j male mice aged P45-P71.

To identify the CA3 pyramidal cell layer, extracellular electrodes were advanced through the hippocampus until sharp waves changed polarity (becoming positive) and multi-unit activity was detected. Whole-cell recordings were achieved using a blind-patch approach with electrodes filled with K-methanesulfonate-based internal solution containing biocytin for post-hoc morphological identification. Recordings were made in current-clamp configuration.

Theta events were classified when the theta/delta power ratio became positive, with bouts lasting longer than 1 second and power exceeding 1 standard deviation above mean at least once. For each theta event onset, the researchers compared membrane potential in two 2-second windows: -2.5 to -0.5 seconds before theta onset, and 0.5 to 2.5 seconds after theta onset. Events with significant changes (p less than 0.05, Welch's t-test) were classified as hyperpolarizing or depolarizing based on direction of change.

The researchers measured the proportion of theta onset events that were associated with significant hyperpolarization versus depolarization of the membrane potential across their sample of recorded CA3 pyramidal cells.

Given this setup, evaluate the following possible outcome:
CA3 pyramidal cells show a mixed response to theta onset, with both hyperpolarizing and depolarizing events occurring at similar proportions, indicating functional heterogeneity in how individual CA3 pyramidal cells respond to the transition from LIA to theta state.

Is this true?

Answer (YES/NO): NO